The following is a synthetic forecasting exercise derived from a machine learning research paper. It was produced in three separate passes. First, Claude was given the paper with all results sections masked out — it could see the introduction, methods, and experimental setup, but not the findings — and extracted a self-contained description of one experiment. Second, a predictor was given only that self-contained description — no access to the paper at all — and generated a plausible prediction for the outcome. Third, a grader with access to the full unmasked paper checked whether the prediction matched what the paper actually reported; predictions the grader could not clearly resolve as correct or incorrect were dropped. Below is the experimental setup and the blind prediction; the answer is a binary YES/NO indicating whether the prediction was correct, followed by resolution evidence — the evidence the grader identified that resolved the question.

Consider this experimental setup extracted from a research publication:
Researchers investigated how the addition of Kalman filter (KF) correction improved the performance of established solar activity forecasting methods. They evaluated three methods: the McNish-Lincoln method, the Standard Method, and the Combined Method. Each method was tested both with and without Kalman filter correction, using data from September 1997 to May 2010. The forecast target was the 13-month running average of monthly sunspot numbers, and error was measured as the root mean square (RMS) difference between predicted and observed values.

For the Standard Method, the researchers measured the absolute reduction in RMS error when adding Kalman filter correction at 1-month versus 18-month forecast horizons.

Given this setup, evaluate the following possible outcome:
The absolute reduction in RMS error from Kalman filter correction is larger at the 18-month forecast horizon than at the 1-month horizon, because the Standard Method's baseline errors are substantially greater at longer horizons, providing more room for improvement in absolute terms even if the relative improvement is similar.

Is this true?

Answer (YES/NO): YES